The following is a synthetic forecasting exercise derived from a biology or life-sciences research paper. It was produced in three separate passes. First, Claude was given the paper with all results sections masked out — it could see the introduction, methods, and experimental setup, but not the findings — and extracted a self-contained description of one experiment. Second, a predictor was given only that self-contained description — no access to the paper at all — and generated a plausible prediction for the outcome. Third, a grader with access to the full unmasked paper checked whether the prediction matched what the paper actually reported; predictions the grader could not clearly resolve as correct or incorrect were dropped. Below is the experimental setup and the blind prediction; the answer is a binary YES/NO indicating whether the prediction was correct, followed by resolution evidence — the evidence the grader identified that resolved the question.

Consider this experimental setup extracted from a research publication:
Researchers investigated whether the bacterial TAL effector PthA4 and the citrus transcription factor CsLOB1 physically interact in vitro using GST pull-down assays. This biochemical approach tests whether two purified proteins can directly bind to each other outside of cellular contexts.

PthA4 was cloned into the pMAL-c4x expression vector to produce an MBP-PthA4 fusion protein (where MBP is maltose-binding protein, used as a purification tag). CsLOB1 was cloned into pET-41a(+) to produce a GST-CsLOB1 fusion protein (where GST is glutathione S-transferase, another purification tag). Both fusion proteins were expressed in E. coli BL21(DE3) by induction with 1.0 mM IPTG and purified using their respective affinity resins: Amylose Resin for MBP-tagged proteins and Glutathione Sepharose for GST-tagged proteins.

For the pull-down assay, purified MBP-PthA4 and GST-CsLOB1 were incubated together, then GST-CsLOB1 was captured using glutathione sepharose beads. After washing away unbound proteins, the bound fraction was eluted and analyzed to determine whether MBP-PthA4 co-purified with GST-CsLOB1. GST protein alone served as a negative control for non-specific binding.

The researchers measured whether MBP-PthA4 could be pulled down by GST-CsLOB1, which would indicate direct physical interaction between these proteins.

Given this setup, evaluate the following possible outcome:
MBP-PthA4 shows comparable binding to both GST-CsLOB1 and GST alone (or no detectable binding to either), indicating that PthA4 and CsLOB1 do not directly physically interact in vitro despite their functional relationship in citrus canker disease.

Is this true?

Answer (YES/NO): NO